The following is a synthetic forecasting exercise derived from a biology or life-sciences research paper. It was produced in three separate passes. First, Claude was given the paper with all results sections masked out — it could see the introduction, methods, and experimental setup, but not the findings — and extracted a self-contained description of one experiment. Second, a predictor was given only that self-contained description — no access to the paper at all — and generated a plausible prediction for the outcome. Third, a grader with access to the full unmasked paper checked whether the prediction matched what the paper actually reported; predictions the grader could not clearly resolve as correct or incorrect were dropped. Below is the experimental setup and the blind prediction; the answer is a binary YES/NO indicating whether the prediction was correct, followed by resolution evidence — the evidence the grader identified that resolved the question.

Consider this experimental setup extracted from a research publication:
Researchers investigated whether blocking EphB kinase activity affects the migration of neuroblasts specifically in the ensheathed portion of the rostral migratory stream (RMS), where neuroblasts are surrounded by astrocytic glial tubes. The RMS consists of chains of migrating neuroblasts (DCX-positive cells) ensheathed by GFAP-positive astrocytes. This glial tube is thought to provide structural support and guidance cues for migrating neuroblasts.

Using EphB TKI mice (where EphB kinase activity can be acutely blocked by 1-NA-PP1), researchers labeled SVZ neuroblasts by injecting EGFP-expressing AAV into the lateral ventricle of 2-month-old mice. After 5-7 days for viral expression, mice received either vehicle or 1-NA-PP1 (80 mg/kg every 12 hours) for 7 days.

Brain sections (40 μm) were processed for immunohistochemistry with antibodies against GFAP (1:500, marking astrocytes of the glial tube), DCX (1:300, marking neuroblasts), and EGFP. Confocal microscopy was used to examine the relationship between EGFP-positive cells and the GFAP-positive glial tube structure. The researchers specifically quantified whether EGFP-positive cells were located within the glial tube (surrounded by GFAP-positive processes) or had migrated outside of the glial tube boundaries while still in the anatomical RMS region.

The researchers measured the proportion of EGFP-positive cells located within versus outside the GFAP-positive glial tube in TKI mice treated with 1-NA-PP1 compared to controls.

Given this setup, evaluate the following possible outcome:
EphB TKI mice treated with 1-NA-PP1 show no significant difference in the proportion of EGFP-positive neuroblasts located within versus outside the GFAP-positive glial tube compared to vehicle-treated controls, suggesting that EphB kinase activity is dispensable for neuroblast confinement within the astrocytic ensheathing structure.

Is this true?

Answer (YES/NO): NO